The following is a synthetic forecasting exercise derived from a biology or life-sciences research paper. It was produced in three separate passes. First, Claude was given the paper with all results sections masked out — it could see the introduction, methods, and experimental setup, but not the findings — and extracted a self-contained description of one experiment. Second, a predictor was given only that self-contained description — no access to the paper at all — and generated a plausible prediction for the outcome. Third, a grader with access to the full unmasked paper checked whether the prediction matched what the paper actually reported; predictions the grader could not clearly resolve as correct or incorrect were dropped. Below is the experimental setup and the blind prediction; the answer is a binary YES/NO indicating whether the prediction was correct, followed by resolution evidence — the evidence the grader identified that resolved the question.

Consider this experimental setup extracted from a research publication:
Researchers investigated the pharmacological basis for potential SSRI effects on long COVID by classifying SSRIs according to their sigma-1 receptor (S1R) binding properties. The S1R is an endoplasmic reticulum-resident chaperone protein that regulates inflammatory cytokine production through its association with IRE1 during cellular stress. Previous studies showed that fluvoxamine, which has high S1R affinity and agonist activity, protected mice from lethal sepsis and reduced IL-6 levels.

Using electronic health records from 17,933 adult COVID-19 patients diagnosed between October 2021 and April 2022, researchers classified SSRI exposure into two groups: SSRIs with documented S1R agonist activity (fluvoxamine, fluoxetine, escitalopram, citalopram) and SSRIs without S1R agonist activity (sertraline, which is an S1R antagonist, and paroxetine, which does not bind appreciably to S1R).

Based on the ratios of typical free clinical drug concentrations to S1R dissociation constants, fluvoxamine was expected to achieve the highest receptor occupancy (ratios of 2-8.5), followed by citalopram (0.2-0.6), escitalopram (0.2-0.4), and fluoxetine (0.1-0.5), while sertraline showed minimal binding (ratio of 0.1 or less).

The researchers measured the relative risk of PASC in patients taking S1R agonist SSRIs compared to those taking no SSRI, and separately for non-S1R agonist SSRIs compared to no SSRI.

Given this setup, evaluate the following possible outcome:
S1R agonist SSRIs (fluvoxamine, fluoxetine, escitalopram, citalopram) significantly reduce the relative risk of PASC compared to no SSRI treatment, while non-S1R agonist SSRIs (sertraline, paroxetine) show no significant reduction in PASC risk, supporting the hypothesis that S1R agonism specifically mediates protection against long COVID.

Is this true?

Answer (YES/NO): NO